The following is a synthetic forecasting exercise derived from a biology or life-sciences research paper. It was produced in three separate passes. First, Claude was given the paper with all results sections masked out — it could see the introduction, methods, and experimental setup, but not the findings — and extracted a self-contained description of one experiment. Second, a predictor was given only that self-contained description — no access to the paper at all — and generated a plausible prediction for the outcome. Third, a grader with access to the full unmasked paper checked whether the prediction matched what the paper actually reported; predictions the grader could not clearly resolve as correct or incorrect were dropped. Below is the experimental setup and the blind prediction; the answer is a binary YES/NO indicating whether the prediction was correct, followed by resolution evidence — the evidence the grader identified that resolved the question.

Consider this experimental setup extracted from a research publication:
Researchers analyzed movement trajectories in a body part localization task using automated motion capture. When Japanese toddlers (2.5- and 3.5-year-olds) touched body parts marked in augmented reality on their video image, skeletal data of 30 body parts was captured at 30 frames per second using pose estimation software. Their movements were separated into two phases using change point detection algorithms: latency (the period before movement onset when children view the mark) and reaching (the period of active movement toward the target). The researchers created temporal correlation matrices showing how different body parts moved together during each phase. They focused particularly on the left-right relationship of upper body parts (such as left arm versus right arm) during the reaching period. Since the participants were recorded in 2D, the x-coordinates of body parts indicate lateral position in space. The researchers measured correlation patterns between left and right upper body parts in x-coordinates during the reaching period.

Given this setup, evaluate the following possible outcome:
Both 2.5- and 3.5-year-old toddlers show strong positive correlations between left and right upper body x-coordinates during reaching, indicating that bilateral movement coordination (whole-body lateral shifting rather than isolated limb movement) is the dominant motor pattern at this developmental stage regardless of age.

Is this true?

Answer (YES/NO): NO